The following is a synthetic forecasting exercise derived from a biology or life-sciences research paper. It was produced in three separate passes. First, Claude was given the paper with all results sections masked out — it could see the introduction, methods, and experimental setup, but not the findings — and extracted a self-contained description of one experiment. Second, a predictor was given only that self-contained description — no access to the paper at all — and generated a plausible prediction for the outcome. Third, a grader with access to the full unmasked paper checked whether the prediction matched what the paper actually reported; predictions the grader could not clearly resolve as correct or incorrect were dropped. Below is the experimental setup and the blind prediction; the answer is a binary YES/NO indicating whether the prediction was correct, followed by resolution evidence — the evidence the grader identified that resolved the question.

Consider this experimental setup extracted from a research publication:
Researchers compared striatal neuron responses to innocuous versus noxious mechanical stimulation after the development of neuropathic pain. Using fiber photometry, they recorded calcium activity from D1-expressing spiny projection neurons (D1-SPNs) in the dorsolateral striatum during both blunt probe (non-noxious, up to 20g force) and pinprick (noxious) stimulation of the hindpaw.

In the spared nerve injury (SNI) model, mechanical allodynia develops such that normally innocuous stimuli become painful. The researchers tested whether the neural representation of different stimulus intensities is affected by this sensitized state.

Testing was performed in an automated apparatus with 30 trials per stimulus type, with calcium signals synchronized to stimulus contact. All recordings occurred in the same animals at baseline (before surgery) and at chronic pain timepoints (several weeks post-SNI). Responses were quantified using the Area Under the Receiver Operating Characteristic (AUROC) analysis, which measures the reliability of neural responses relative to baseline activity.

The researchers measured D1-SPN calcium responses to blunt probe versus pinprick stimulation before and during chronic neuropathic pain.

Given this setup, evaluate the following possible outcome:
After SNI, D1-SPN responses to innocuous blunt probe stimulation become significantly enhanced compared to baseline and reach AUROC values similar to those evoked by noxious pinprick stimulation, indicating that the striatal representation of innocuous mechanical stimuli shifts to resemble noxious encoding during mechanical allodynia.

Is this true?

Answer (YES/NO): NO